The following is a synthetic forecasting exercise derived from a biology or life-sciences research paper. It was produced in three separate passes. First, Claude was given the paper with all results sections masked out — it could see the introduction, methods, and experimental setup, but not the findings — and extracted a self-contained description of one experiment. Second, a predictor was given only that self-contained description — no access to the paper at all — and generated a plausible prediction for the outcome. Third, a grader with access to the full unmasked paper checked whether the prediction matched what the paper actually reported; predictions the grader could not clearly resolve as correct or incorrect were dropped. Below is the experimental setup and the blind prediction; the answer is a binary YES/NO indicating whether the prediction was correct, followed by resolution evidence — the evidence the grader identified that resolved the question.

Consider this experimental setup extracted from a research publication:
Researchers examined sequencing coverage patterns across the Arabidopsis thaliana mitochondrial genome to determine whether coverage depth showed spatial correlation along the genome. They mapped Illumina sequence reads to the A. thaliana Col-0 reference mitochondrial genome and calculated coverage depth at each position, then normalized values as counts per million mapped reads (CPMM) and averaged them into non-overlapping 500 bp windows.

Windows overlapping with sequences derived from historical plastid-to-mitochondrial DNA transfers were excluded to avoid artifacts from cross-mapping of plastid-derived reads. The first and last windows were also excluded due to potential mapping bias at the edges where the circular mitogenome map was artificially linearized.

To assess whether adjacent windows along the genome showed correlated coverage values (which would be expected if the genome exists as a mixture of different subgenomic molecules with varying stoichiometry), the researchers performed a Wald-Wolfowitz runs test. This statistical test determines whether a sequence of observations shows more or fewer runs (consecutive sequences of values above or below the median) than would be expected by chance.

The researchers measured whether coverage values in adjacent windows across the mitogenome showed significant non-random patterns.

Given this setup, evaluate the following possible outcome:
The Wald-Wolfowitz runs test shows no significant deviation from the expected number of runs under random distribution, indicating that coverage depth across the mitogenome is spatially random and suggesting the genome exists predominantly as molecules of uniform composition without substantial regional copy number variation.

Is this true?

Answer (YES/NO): NO